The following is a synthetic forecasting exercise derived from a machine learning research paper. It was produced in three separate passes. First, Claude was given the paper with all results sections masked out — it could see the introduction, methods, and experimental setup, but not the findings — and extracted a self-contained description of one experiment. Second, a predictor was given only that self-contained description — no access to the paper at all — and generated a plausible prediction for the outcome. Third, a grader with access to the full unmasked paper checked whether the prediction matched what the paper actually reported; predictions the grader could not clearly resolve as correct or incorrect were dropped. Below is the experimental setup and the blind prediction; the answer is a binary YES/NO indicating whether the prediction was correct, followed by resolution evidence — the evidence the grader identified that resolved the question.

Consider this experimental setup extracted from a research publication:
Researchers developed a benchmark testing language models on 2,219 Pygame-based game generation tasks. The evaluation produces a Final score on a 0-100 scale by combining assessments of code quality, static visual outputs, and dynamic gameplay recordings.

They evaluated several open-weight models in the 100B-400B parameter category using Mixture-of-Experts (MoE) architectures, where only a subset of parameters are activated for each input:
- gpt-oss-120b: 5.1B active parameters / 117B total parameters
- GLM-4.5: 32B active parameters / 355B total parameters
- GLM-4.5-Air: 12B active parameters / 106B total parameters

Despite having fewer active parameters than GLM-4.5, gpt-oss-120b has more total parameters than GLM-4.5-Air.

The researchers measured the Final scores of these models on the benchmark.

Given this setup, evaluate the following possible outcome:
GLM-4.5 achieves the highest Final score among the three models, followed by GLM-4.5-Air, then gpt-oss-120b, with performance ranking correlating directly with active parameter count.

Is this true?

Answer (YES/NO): NO